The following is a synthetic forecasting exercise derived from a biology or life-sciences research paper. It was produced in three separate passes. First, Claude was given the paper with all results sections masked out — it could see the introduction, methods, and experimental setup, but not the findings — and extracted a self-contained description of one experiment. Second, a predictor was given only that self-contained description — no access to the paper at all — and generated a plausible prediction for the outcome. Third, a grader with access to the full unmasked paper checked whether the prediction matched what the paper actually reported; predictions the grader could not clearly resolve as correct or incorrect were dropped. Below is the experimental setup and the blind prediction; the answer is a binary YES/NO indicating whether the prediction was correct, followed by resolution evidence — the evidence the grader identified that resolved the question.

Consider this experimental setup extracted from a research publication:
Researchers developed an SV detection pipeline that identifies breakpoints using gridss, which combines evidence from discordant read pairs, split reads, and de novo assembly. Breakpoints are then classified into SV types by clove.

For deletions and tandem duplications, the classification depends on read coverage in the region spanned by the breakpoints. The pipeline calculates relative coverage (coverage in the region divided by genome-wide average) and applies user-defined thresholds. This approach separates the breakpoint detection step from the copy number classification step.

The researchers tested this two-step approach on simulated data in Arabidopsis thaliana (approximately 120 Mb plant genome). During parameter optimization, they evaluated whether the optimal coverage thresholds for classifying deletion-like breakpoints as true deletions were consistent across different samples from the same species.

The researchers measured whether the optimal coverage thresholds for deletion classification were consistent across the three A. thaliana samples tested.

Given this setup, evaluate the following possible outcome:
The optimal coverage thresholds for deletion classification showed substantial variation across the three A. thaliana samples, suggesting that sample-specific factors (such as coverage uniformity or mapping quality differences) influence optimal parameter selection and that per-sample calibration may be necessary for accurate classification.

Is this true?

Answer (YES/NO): NO